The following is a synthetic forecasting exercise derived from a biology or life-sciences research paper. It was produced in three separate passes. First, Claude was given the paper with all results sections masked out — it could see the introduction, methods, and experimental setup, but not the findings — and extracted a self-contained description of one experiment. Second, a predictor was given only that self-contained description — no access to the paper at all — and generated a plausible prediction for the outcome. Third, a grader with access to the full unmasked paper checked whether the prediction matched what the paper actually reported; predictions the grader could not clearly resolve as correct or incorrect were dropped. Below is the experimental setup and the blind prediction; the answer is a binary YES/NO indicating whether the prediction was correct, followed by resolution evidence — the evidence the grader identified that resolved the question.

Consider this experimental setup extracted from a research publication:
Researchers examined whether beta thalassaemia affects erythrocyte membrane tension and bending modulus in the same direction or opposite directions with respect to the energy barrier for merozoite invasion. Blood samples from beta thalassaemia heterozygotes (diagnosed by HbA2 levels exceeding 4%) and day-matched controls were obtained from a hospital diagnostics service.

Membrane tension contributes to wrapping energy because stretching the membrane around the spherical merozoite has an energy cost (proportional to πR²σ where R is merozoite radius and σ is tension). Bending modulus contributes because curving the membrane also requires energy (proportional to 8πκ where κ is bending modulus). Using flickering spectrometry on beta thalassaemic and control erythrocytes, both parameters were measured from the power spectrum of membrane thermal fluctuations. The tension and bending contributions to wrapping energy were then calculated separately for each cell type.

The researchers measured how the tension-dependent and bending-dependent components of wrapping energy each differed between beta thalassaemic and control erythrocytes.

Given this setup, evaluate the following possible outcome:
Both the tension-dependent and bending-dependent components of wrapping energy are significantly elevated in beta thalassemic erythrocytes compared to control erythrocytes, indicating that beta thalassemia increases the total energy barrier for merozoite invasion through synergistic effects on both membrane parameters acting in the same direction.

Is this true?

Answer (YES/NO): NO